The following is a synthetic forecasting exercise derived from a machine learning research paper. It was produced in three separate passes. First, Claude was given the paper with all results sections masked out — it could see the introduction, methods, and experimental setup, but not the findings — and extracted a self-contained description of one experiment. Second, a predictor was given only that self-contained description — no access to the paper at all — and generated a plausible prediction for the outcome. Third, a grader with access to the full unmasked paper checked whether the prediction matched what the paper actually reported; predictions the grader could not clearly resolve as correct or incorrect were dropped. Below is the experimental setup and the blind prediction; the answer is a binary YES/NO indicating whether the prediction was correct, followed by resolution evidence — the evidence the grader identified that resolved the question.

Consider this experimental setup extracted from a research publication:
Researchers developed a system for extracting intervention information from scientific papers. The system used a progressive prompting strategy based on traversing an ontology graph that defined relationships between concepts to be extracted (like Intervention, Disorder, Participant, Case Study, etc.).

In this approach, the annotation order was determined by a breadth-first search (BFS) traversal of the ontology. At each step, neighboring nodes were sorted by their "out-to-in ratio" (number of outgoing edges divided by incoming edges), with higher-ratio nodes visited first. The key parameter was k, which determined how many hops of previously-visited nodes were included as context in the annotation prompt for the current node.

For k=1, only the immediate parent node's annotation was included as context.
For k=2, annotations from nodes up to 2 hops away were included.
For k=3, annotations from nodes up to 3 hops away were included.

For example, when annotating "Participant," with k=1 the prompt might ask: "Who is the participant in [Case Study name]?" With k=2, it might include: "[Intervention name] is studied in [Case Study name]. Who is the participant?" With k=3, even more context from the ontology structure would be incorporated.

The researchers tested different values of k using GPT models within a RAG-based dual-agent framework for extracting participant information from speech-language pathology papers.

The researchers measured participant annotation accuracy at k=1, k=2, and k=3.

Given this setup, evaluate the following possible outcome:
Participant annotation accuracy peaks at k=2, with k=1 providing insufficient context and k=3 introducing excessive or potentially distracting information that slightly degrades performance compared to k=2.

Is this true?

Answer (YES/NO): NO